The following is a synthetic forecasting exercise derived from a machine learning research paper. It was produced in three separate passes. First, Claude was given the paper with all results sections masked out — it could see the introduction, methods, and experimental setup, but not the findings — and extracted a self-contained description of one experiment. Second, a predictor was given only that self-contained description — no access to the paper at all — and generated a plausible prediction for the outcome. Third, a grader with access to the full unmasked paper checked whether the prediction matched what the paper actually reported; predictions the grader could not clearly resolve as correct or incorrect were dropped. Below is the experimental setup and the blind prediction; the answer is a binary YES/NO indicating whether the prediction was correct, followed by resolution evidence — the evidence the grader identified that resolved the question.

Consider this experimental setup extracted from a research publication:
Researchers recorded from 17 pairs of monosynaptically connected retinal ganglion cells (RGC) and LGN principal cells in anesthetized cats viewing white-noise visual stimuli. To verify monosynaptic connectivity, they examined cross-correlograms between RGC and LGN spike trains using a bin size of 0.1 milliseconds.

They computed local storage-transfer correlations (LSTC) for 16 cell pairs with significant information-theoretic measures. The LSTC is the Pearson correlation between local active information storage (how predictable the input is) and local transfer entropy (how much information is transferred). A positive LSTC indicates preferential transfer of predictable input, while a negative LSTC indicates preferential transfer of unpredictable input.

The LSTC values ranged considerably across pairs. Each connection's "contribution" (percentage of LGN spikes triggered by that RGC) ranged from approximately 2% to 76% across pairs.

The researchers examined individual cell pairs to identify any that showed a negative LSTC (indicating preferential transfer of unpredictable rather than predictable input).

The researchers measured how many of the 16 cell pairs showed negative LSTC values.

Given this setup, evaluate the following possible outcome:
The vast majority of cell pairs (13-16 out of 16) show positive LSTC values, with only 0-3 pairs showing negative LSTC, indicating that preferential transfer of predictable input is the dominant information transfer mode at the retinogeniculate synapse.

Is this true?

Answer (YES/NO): YES